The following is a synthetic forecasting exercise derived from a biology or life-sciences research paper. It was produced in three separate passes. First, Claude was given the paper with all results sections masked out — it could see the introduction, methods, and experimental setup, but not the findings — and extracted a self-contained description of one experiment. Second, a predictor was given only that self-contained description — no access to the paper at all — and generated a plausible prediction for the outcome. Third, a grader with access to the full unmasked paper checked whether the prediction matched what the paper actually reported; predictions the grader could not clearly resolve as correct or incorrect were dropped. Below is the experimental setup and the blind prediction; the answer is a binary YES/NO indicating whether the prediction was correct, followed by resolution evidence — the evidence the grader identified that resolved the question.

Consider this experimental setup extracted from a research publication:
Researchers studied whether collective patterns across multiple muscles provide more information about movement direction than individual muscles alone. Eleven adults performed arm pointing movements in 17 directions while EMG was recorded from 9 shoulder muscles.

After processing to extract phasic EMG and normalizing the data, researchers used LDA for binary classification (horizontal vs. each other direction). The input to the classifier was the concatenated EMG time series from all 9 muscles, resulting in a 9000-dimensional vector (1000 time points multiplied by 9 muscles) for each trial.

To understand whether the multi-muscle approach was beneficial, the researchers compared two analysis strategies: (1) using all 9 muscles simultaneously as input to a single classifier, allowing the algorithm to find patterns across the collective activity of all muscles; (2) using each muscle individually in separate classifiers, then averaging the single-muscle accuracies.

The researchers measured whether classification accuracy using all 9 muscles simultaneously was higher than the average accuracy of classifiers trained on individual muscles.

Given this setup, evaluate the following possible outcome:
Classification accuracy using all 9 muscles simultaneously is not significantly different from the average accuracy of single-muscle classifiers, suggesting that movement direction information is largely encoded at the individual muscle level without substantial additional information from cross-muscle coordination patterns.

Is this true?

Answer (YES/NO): NO